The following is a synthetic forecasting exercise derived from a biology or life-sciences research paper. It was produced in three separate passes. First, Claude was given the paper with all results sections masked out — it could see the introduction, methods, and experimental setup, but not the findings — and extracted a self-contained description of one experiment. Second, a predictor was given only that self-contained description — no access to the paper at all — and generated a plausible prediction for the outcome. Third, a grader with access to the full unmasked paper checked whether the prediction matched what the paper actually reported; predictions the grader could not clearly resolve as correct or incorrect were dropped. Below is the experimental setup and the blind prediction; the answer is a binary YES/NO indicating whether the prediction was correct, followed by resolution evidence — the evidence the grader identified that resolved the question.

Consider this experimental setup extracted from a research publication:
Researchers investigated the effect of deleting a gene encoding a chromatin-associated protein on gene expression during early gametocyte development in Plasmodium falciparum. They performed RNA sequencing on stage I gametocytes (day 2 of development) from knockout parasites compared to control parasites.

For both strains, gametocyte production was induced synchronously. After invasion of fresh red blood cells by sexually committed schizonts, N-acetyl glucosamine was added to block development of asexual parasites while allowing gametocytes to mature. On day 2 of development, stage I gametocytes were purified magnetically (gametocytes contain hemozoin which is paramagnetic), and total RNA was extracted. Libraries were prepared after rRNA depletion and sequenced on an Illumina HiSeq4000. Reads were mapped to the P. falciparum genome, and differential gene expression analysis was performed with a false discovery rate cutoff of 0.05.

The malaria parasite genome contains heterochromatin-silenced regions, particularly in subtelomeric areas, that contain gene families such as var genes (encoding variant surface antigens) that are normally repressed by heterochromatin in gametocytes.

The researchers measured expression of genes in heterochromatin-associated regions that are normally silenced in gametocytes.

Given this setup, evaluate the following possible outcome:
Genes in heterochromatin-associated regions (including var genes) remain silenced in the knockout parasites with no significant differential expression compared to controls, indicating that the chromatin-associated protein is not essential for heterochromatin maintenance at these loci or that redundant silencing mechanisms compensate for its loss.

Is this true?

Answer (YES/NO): NO